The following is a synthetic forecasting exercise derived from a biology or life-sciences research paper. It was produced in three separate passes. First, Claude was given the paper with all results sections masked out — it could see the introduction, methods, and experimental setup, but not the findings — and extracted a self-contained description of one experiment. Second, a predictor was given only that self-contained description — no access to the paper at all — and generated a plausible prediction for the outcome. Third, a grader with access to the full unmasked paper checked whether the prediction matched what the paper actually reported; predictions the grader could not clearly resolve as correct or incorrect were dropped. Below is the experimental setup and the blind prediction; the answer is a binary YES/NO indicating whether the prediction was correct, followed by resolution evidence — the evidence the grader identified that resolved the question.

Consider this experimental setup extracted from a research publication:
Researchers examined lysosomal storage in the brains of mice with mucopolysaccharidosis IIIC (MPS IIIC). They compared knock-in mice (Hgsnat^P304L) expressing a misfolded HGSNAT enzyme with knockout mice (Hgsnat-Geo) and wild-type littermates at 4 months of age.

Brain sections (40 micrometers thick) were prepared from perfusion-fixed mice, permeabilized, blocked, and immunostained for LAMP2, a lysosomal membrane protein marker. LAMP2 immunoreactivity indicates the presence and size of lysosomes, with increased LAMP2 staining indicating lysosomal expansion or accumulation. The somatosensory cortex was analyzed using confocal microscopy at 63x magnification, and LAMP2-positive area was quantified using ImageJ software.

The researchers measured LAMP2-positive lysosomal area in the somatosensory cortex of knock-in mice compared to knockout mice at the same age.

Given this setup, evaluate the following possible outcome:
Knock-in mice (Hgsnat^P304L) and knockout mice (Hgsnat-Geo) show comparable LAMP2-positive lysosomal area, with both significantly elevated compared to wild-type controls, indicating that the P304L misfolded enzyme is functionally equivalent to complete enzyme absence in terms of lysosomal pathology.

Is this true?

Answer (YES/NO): NO